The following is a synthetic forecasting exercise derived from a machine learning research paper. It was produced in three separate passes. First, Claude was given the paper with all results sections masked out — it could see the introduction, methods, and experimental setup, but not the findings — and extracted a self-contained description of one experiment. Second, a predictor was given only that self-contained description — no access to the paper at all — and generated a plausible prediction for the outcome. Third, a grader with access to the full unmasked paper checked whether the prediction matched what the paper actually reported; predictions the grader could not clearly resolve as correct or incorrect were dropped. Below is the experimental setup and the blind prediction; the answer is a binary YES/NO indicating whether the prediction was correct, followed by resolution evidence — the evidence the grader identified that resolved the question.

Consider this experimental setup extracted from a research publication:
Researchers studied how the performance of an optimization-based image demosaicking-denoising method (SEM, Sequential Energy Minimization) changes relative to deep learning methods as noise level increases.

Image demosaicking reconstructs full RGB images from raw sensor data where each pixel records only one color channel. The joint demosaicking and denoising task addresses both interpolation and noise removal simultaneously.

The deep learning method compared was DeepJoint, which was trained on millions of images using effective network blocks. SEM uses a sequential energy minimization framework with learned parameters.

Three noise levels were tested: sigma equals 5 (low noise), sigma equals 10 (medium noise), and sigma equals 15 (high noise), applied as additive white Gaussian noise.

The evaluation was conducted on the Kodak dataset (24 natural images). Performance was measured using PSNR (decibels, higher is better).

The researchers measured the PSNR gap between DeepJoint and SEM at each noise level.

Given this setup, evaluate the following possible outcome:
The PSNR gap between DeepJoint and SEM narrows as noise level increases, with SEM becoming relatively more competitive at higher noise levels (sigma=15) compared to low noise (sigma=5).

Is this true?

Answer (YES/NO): NO